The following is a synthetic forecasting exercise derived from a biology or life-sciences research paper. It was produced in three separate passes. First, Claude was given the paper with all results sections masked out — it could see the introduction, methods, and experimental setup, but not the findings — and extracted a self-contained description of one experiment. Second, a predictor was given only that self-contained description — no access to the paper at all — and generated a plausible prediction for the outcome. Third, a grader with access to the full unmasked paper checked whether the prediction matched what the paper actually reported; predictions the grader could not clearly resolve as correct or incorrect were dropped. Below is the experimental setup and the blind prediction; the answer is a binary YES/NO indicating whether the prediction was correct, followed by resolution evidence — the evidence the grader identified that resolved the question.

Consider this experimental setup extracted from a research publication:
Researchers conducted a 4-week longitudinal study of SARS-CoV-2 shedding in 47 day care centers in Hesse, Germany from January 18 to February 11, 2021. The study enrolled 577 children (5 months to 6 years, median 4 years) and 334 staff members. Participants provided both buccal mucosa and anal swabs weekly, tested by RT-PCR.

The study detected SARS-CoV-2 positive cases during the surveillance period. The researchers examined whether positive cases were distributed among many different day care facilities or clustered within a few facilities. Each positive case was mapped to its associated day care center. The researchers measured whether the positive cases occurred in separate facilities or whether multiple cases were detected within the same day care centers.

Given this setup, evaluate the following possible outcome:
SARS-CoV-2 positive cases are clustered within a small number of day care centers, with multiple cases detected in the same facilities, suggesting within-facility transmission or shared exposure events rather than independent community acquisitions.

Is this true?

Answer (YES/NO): NO